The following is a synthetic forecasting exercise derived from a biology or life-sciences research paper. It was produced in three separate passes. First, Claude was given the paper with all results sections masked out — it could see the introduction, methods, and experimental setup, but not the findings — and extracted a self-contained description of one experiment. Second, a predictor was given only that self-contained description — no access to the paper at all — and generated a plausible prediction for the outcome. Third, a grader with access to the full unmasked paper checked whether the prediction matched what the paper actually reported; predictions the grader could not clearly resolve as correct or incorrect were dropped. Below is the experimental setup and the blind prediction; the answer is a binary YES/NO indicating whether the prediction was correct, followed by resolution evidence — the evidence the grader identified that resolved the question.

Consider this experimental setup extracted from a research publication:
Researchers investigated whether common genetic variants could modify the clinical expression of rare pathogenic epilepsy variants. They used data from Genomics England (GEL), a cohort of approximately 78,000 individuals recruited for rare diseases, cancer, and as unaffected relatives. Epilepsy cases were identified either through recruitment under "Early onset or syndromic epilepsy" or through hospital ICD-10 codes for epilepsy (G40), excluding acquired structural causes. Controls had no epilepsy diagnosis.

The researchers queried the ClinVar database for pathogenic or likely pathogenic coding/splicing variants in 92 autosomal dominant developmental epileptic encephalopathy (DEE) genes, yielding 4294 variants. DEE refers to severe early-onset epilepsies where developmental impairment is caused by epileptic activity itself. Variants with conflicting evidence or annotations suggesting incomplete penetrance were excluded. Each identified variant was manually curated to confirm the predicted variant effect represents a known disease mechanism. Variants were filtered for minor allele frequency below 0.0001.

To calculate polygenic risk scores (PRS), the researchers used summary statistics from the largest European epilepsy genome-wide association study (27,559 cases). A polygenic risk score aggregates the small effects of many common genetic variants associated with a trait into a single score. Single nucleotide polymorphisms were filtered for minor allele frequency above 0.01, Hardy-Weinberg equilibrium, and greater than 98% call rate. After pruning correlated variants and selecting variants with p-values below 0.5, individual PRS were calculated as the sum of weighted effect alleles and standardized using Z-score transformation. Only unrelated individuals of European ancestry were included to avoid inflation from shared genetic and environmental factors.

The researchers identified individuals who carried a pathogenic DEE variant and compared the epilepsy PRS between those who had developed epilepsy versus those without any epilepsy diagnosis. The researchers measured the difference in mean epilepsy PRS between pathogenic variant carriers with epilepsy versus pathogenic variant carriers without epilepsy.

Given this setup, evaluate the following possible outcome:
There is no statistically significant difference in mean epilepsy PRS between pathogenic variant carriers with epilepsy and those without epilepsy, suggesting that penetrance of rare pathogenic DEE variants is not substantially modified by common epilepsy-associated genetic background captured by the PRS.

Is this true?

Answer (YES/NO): NO